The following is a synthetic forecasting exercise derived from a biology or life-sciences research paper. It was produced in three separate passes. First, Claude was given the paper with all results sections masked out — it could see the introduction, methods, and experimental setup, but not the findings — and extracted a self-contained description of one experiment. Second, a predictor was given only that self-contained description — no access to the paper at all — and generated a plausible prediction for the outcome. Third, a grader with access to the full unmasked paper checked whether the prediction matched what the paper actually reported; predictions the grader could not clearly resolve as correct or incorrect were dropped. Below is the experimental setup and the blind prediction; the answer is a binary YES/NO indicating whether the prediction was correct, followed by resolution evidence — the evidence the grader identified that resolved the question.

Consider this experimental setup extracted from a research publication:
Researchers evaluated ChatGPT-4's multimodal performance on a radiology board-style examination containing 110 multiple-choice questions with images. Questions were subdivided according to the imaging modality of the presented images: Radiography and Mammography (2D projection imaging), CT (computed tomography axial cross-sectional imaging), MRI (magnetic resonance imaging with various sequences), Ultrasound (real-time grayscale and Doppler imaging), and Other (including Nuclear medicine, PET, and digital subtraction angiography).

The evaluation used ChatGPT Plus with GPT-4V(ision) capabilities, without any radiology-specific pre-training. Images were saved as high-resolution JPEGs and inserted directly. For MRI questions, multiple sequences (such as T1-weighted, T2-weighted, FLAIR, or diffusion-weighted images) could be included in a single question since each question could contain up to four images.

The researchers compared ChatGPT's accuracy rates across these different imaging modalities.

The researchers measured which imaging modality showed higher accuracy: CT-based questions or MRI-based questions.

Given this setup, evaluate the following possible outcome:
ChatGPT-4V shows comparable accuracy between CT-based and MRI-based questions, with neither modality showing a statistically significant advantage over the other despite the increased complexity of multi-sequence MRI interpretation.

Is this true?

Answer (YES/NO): NO